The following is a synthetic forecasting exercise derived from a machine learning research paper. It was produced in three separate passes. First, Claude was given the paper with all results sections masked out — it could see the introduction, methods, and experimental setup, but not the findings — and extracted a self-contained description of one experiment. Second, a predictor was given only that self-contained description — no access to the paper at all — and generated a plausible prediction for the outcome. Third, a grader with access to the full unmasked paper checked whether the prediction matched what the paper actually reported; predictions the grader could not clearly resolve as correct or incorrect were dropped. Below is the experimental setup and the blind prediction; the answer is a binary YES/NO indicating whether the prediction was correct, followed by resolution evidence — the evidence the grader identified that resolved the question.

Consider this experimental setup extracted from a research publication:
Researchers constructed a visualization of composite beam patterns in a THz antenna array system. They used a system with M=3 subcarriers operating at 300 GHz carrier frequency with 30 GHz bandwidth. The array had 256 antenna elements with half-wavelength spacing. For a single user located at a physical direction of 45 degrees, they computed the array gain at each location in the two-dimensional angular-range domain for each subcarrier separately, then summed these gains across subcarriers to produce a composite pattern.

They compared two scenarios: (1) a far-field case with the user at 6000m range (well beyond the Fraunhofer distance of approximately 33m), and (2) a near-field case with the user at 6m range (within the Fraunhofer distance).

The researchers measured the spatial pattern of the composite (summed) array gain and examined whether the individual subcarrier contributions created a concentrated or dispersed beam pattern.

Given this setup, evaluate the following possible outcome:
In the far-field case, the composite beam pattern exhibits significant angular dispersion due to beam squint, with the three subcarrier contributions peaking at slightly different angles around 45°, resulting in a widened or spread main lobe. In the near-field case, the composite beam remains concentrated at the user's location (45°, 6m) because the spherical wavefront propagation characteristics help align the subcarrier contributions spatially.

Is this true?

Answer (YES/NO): NO